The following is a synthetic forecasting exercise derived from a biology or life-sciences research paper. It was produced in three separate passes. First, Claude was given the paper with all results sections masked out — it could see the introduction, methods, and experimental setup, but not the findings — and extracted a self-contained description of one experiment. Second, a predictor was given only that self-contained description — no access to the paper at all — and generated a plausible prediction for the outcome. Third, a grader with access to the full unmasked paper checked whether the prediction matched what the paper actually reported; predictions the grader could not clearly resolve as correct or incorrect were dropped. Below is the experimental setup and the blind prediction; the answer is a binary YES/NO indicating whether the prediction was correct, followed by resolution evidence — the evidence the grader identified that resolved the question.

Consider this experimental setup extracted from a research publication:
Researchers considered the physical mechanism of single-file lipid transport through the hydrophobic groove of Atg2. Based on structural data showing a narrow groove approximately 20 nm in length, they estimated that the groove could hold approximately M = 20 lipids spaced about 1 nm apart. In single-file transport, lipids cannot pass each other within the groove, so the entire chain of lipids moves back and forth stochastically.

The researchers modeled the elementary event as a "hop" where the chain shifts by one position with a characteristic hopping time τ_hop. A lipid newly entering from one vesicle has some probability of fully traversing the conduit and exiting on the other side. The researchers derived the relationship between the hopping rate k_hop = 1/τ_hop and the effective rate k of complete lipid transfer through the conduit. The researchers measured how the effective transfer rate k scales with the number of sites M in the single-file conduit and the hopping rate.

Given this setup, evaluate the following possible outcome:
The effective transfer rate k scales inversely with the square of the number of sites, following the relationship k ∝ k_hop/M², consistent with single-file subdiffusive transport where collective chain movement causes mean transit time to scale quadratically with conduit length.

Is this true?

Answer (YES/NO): NO